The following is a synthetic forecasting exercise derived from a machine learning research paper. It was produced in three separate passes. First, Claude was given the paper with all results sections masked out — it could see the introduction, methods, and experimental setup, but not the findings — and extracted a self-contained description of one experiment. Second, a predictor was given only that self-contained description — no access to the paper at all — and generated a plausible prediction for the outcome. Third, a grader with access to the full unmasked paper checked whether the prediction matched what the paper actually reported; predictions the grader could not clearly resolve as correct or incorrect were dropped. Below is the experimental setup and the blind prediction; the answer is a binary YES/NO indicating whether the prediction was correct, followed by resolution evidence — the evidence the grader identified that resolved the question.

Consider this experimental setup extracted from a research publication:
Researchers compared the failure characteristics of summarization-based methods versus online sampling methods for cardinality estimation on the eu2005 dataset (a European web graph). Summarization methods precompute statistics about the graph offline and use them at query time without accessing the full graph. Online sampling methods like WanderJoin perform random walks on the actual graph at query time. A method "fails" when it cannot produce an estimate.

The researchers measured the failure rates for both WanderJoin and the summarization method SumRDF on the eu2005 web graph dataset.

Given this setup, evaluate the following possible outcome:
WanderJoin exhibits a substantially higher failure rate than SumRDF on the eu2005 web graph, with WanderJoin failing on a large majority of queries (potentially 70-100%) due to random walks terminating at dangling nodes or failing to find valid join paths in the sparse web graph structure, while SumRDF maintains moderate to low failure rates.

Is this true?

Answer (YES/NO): YES